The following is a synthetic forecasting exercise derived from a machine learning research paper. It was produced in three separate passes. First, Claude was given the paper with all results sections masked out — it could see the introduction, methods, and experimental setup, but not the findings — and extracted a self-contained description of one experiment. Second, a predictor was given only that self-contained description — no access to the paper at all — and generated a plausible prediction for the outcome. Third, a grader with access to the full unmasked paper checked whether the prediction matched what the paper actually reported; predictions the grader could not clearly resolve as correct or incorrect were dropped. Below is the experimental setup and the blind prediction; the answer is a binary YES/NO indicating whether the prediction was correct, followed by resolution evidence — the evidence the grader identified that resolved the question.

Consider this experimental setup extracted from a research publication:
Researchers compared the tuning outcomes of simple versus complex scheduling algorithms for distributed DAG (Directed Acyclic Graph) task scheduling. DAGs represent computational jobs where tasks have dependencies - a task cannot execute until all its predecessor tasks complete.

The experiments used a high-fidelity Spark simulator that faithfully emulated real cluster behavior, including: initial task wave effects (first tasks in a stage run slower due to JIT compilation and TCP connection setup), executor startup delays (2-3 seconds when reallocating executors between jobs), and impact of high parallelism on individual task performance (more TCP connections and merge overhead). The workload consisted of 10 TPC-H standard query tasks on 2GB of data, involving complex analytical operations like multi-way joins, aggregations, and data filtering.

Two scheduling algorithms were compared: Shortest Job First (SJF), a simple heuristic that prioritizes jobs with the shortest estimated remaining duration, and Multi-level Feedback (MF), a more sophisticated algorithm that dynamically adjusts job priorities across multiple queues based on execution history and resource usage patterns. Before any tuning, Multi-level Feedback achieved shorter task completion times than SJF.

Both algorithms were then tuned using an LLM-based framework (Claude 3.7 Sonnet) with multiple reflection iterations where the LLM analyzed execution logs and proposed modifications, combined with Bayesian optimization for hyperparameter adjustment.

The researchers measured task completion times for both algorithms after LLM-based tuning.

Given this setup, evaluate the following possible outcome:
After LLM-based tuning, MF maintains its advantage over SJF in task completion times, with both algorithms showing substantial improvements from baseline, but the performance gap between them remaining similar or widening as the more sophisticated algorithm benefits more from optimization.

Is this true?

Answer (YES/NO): NO